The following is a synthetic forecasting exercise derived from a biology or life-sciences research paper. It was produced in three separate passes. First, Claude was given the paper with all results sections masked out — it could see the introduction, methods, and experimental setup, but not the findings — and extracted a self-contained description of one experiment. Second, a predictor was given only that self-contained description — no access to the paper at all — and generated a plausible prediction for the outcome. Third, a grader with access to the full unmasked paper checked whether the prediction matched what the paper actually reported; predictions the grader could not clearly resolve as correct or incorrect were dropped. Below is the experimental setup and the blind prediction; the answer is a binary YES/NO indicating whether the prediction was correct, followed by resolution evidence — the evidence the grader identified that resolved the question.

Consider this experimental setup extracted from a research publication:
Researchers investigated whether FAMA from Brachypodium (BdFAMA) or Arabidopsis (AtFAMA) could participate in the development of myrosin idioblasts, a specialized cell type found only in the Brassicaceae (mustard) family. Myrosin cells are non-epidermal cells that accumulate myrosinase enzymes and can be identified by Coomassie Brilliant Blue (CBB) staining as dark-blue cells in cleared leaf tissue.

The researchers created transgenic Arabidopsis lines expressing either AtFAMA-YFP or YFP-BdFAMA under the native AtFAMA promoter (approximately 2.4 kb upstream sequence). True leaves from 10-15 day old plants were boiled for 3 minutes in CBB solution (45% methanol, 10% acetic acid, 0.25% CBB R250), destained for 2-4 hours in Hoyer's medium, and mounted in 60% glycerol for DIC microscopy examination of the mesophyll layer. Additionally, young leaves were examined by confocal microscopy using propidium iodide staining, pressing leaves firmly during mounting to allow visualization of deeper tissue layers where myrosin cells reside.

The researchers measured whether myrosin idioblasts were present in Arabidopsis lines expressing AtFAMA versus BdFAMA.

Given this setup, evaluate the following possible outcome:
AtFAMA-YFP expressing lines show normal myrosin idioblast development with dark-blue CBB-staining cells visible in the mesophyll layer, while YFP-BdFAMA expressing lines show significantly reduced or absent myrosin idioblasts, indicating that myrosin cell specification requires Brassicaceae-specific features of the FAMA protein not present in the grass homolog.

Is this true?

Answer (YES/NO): YES